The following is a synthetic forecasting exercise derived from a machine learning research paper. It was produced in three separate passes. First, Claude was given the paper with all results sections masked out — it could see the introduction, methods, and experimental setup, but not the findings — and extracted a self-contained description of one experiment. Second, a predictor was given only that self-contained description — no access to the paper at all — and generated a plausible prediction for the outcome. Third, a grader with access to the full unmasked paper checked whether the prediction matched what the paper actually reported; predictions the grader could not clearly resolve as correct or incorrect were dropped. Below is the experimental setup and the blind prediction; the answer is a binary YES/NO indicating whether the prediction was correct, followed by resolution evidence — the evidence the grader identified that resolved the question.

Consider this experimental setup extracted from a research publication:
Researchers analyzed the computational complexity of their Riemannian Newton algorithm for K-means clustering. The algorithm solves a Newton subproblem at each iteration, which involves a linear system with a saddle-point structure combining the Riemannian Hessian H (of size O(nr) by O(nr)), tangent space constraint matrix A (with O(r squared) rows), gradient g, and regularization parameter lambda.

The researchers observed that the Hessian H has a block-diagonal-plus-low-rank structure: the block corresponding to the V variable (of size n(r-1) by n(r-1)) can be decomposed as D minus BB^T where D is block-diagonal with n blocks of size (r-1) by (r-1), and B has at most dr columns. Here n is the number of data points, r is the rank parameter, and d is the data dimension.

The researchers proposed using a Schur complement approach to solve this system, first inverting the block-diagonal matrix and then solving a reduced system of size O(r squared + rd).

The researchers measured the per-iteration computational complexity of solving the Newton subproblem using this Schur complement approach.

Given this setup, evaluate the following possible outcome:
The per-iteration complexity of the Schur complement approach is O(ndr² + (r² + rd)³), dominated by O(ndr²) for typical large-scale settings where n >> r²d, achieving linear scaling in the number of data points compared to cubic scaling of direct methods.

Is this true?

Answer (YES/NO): NO